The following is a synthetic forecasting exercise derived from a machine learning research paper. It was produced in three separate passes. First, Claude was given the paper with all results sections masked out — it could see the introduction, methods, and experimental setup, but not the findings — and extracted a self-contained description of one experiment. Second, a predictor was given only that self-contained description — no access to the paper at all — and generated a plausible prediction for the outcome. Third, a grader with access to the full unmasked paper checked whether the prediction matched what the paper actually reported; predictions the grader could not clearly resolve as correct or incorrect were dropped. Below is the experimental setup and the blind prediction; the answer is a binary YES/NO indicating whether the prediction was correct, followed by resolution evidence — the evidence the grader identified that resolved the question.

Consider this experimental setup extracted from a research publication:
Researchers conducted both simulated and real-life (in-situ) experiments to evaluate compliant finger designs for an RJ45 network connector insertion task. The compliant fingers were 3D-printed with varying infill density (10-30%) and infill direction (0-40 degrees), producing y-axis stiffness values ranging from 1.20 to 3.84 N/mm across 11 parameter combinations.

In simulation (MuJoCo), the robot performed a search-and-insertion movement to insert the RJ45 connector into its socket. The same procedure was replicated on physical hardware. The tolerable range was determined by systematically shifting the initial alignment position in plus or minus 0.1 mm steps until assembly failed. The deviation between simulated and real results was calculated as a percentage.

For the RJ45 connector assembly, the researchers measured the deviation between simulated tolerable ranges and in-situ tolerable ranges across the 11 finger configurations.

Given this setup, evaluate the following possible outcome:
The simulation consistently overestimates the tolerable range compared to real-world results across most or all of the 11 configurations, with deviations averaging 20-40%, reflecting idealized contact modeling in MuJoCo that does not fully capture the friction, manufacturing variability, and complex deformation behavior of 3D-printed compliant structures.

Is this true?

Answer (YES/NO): NO